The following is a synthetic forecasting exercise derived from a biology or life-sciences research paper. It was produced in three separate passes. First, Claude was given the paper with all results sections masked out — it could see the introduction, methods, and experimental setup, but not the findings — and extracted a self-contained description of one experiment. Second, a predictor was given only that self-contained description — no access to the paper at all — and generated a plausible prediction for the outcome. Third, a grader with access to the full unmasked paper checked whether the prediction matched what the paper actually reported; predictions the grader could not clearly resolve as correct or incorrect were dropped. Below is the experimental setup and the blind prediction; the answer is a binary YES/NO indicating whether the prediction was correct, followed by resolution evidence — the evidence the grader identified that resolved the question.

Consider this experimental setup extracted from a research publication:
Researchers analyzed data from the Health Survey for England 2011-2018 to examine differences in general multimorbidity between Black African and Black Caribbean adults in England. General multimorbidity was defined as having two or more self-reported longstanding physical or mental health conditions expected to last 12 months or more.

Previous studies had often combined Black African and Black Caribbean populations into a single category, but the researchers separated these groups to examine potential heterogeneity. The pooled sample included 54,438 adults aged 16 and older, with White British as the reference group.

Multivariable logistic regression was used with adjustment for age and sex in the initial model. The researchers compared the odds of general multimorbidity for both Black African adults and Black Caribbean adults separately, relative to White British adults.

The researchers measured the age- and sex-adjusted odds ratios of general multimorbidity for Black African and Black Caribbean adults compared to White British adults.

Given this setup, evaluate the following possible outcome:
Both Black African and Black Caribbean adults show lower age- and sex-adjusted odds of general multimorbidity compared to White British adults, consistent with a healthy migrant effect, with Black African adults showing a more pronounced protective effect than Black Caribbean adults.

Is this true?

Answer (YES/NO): NO